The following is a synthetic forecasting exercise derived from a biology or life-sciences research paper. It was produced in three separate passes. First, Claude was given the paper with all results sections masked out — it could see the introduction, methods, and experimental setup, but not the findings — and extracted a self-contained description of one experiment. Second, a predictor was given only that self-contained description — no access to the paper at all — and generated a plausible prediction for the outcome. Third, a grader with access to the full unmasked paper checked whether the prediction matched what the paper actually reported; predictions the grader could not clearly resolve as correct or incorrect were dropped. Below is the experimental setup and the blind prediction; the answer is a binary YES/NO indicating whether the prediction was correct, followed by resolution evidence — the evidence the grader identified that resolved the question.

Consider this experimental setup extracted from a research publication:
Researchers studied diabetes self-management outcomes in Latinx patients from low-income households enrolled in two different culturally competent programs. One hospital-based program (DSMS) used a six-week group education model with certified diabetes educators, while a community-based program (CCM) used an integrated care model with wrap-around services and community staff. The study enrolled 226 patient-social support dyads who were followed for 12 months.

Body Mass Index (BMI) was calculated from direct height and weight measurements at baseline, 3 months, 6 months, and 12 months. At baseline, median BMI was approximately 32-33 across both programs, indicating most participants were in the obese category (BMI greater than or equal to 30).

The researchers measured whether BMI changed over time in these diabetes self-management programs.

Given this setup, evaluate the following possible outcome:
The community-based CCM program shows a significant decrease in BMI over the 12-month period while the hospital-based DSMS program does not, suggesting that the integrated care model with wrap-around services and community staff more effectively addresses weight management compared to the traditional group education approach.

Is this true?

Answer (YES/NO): NO